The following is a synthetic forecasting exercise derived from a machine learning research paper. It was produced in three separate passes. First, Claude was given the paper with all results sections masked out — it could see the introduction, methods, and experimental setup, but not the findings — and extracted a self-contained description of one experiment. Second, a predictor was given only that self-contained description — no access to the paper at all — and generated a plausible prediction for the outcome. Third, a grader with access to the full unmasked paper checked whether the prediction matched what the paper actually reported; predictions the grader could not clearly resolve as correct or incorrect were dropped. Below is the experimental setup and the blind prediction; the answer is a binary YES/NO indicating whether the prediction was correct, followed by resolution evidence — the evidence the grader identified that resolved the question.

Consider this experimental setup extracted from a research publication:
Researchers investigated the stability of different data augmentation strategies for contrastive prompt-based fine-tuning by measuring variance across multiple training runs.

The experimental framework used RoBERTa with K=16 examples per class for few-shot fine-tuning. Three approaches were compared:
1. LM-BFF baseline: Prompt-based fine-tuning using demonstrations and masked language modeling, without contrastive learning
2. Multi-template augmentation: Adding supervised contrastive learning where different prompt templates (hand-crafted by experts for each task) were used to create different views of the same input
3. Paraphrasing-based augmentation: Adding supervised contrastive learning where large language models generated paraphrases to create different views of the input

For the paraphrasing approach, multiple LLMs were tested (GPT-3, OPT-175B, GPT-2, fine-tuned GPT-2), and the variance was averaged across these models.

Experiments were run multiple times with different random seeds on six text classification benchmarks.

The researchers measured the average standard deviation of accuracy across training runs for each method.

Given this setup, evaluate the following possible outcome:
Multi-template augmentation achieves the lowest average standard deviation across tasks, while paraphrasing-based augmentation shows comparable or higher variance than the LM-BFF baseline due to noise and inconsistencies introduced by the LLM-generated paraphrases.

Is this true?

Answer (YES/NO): NO